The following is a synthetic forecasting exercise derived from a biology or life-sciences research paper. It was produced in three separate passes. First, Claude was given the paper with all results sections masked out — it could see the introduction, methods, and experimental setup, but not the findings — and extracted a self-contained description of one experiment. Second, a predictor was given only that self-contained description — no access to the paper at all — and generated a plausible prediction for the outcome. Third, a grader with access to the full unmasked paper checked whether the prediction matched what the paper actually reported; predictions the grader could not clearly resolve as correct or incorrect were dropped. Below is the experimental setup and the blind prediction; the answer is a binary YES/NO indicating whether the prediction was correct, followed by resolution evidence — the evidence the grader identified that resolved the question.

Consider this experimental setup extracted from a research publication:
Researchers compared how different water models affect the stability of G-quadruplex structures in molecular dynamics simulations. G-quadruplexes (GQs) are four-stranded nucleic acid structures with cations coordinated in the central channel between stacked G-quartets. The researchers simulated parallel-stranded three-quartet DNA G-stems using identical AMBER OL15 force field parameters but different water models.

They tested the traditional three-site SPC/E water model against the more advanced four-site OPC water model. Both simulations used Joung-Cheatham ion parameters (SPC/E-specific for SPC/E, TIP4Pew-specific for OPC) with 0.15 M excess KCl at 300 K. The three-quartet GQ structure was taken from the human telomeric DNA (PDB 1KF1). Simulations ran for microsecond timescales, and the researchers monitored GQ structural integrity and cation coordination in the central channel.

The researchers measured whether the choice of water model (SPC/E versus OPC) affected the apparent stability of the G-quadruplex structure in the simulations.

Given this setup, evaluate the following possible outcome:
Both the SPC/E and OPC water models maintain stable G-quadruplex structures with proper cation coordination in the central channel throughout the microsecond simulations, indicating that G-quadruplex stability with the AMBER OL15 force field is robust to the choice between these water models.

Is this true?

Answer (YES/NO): NO